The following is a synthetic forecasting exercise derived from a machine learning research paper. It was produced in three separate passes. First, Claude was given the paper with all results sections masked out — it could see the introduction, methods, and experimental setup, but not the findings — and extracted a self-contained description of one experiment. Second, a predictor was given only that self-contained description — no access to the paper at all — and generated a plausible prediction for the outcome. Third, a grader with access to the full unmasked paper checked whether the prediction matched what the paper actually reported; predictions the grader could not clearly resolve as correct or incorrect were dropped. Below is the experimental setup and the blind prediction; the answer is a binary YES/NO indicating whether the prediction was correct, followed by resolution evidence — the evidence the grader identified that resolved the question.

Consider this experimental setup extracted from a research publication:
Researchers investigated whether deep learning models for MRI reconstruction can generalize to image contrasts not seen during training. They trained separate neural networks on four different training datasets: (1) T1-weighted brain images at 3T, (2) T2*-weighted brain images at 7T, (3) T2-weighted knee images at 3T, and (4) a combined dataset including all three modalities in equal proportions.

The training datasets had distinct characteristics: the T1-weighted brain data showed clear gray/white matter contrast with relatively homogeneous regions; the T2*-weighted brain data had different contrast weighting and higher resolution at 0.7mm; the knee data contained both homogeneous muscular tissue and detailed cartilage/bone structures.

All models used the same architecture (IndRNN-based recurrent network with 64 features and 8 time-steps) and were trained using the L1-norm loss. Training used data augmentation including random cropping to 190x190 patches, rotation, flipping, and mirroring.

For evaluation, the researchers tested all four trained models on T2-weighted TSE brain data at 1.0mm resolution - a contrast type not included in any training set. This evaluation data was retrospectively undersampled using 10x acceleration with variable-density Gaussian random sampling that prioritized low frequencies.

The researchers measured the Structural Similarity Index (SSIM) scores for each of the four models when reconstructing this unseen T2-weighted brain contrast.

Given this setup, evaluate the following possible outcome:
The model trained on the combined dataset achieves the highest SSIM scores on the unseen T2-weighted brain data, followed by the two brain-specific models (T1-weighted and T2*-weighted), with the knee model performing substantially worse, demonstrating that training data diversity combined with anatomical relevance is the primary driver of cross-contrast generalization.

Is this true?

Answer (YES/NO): NO